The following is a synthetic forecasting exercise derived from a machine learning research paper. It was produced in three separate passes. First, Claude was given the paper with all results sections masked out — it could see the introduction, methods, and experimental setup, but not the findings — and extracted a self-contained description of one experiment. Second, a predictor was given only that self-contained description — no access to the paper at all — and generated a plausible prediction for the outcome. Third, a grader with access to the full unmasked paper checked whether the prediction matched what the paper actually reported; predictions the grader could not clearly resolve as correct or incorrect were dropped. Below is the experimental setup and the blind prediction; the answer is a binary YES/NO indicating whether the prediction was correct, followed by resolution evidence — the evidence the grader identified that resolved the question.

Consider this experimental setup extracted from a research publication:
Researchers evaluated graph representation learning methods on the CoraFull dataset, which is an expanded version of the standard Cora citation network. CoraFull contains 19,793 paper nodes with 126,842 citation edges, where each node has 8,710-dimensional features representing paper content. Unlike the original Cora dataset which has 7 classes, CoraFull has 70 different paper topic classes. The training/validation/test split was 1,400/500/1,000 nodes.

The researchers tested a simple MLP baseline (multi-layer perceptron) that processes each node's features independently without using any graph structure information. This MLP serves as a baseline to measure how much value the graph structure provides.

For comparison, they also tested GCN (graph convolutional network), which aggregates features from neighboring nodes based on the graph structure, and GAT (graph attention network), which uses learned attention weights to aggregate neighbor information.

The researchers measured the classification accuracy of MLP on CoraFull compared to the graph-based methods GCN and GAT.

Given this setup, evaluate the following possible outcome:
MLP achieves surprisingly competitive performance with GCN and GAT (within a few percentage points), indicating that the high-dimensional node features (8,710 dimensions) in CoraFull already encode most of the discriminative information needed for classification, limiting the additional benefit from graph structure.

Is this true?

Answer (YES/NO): NO